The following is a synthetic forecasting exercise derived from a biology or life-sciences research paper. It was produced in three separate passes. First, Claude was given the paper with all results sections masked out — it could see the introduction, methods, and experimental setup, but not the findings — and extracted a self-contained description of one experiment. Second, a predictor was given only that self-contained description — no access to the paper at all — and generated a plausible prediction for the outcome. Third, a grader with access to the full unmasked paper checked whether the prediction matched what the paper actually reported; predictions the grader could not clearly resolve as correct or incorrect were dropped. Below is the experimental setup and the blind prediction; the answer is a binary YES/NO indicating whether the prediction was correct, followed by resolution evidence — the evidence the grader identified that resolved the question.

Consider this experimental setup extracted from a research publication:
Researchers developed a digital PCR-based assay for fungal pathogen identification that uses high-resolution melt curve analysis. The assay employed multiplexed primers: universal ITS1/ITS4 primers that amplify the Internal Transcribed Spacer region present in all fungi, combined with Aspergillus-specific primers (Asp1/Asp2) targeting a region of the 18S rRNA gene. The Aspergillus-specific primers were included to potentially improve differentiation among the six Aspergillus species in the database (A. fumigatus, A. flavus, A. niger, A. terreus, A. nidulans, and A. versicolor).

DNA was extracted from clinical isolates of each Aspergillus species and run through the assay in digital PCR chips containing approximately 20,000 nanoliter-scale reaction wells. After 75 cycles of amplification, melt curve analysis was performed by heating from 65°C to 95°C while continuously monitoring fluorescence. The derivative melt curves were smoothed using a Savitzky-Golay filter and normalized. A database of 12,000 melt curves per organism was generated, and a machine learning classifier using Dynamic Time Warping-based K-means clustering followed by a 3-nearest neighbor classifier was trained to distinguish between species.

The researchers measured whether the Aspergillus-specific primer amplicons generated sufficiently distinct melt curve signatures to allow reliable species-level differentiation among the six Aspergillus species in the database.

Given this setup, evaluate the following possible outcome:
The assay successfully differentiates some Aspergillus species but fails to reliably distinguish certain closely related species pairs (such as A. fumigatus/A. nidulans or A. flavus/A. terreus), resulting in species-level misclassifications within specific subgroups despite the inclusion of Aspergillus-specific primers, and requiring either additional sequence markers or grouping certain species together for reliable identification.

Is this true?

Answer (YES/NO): NO